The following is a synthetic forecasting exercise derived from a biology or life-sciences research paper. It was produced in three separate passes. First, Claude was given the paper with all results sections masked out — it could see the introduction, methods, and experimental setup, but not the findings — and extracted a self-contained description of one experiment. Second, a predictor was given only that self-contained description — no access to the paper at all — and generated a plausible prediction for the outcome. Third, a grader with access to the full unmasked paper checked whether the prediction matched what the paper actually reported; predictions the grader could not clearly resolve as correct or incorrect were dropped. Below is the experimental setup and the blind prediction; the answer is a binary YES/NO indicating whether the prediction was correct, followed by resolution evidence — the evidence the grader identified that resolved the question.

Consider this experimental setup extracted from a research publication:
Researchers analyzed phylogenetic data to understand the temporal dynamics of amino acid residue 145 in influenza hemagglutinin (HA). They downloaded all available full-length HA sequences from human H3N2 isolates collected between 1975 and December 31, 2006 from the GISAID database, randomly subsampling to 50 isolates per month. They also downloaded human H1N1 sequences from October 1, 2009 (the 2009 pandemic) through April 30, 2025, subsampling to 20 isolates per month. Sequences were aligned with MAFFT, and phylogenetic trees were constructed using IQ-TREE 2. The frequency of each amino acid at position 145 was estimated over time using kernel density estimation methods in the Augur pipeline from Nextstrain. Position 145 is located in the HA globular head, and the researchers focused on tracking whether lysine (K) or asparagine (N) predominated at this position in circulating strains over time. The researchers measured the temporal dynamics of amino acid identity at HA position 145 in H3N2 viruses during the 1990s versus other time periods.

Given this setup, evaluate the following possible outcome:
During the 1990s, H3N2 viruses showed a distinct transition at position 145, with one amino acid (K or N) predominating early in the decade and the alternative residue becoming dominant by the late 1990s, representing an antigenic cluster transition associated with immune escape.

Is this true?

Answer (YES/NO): YES